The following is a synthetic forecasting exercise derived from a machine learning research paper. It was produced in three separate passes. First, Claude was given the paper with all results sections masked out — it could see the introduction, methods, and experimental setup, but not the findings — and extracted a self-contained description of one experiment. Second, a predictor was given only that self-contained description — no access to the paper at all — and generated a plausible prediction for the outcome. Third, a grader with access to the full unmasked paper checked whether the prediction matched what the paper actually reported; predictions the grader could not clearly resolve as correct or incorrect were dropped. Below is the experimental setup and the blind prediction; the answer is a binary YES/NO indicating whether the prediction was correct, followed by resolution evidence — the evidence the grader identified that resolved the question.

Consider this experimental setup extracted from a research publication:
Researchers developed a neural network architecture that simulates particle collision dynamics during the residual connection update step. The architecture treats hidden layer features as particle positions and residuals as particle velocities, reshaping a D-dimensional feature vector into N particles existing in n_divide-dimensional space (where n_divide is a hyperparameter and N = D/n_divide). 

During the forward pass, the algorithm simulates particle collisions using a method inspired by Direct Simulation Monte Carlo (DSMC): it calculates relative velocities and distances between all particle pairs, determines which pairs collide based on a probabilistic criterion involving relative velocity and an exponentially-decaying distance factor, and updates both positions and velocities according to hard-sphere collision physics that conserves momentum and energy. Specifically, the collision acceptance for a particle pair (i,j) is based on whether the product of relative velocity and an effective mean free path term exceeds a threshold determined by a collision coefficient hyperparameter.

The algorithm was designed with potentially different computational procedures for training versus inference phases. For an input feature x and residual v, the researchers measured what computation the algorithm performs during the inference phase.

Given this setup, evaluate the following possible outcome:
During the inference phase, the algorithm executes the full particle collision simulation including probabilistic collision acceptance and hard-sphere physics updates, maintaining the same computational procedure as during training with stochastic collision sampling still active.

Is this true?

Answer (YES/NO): NO